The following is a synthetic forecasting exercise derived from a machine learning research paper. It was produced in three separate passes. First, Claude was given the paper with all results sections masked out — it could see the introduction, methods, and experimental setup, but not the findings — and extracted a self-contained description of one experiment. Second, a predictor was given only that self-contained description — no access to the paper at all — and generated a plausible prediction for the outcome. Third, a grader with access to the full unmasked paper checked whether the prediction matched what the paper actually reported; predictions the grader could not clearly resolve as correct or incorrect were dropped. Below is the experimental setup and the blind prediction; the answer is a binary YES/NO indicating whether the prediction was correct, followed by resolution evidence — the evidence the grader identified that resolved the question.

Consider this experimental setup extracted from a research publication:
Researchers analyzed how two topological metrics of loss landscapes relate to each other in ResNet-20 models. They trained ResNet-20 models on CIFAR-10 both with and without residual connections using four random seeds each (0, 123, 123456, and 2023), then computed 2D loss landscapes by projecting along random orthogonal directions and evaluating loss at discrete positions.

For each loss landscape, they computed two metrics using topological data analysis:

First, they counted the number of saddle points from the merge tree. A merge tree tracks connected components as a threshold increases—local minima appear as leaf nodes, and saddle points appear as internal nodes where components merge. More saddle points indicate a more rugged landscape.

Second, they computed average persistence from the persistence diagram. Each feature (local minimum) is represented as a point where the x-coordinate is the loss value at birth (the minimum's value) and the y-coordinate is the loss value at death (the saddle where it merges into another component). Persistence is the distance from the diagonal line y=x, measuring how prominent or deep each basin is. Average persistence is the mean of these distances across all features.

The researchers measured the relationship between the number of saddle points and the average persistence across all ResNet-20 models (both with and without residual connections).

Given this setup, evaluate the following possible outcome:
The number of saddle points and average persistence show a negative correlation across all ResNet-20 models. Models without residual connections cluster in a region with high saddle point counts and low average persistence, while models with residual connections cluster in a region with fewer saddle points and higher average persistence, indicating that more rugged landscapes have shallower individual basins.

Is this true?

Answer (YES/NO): YES